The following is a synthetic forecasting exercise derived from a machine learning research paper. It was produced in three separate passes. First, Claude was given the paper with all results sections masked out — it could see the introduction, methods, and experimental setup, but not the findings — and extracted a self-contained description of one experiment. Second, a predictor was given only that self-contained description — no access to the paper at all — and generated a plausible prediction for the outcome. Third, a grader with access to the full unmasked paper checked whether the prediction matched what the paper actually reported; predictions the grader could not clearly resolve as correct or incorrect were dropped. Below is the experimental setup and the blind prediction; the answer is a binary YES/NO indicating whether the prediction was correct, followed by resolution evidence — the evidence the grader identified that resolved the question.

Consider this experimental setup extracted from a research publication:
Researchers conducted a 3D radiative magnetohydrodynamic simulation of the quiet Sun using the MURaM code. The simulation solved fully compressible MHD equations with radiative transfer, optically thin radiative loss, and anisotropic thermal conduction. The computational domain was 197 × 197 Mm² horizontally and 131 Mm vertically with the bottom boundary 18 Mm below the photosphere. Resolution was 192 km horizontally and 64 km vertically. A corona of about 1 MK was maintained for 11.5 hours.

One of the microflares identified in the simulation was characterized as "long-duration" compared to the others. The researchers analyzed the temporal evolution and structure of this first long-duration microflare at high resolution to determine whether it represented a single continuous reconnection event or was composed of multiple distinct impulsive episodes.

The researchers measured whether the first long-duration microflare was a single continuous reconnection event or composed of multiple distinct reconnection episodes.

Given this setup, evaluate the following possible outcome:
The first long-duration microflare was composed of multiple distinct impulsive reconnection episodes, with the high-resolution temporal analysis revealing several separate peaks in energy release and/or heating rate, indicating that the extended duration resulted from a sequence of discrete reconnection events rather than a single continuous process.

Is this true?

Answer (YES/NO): YES